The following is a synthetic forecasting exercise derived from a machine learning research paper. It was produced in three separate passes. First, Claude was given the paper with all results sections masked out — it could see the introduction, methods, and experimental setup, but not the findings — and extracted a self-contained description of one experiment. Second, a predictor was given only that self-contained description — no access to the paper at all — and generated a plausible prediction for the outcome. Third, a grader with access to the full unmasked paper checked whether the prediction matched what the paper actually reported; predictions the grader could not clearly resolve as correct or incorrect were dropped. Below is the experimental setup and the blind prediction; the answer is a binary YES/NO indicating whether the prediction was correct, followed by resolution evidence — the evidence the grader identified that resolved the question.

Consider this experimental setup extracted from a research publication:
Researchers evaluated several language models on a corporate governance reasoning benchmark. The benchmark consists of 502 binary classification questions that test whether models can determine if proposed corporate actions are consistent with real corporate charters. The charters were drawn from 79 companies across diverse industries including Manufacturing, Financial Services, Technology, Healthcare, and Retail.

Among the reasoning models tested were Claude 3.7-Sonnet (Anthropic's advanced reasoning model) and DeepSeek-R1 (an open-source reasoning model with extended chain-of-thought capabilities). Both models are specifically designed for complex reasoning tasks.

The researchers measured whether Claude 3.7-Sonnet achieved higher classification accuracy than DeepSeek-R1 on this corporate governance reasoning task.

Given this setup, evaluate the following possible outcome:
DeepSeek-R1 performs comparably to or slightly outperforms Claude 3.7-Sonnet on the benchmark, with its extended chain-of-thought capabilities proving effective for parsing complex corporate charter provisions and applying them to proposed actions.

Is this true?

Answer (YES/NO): NO